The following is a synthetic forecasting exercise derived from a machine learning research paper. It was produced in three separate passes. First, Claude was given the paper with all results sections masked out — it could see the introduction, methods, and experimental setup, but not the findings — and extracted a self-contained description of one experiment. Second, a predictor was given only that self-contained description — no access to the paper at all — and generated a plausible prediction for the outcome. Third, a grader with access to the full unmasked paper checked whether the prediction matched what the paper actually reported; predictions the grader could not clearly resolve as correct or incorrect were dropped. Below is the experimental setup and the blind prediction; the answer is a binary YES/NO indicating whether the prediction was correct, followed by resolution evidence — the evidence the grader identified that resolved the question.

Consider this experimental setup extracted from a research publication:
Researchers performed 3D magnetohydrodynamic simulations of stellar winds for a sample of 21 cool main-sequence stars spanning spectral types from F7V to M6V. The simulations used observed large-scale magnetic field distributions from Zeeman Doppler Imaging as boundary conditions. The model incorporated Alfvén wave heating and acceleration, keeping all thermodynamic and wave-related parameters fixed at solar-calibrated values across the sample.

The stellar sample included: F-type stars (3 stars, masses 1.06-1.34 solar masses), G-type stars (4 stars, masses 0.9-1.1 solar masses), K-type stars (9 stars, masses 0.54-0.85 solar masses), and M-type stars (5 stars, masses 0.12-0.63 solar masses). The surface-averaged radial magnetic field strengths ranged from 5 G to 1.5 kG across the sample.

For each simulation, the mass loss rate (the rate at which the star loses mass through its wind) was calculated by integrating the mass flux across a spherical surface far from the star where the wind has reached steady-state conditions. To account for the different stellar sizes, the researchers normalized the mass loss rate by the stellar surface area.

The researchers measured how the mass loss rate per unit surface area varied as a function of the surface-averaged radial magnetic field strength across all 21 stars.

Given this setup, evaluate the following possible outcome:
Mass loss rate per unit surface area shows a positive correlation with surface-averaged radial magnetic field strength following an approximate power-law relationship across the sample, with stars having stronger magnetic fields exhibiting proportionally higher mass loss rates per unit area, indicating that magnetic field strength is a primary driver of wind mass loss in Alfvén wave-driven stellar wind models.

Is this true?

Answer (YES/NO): YES